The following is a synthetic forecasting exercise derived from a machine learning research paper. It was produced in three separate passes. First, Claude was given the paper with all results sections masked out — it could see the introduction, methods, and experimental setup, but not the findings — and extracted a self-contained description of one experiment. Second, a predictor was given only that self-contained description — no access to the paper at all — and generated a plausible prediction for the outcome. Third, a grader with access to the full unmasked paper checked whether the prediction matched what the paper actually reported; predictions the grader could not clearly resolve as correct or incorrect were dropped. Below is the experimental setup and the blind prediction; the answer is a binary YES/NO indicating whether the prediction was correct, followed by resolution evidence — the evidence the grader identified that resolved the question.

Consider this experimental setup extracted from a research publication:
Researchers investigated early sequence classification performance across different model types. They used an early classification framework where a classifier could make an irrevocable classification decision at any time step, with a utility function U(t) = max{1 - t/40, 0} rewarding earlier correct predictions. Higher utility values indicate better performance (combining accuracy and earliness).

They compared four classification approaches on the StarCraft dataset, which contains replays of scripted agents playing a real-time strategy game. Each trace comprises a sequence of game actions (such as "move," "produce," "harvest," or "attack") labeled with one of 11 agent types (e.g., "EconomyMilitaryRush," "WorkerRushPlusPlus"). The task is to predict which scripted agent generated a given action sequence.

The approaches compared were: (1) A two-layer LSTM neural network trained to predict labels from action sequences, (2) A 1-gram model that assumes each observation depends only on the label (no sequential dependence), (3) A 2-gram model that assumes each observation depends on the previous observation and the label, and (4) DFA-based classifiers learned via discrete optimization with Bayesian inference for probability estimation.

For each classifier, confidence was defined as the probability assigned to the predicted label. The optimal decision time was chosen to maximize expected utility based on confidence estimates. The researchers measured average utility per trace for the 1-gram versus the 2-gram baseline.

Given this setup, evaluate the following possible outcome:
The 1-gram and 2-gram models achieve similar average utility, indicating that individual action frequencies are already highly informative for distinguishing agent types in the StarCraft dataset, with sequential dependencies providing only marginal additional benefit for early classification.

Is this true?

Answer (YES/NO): NO